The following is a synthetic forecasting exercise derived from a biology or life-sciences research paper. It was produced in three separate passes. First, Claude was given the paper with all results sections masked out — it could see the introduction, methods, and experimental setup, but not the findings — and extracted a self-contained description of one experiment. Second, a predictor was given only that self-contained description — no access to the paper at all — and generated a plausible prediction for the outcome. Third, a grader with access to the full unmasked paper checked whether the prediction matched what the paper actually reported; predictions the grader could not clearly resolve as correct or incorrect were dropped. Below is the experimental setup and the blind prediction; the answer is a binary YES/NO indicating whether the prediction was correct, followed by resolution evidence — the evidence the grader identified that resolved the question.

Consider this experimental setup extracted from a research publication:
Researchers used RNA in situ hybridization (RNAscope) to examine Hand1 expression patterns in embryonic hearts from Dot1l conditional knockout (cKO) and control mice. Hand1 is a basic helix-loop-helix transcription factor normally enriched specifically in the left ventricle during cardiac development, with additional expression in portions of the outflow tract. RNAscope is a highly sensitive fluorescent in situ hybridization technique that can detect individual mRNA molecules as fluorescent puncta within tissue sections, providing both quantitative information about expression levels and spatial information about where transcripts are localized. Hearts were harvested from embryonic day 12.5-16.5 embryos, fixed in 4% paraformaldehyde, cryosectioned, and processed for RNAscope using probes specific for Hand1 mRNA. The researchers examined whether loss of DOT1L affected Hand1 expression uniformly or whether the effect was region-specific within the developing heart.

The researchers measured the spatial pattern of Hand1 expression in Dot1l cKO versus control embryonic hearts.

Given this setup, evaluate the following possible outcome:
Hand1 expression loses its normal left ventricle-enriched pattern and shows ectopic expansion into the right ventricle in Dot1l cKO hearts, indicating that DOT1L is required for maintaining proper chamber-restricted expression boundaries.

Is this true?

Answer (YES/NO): NO